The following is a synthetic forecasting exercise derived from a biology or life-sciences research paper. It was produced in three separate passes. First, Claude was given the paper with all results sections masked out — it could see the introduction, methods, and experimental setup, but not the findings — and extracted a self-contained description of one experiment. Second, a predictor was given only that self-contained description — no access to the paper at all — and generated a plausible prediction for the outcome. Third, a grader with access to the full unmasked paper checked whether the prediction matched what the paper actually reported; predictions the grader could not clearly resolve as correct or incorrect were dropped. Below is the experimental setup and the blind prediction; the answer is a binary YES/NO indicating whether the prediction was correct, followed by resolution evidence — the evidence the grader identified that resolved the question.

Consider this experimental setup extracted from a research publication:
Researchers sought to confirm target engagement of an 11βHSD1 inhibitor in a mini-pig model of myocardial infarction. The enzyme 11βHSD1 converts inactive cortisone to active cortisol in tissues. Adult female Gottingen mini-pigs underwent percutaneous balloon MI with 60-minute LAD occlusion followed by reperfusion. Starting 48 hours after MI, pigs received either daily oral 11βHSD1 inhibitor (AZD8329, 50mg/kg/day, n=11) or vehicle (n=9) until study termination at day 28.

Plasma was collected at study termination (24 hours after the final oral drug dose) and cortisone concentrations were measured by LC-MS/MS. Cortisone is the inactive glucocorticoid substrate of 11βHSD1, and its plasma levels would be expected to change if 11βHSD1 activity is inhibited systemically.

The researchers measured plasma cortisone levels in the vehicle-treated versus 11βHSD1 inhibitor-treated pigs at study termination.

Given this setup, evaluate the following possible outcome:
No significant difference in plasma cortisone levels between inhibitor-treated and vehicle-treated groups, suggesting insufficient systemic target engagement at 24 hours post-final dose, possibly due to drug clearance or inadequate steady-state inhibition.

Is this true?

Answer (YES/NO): NO